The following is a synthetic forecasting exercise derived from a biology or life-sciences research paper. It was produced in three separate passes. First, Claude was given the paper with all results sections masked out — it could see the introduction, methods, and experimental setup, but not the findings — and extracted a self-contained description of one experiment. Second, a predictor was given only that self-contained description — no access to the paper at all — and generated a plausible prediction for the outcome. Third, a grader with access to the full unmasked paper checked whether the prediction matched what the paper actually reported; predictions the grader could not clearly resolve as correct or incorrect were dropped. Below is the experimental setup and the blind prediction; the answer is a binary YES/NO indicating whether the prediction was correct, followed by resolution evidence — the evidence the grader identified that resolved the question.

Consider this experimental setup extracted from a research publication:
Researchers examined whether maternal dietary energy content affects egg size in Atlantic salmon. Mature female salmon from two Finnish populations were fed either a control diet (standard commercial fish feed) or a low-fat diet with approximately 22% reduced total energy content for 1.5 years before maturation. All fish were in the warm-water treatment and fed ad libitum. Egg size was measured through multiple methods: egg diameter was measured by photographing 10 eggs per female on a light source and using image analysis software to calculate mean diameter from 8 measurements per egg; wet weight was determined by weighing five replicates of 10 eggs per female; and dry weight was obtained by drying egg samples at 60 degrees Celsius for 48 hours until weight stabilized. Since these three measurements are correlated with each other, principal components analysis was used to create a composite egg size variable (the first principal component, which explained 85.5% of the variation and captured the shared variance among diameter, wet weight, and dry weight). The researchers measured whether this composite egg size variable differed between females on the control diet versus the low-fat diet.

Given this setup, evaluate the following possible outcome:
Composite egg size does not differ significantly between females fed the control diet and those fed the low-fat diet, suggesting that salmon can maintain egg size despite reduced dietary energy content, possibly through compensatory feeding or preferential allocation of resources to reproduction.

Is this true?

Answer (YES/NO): YES